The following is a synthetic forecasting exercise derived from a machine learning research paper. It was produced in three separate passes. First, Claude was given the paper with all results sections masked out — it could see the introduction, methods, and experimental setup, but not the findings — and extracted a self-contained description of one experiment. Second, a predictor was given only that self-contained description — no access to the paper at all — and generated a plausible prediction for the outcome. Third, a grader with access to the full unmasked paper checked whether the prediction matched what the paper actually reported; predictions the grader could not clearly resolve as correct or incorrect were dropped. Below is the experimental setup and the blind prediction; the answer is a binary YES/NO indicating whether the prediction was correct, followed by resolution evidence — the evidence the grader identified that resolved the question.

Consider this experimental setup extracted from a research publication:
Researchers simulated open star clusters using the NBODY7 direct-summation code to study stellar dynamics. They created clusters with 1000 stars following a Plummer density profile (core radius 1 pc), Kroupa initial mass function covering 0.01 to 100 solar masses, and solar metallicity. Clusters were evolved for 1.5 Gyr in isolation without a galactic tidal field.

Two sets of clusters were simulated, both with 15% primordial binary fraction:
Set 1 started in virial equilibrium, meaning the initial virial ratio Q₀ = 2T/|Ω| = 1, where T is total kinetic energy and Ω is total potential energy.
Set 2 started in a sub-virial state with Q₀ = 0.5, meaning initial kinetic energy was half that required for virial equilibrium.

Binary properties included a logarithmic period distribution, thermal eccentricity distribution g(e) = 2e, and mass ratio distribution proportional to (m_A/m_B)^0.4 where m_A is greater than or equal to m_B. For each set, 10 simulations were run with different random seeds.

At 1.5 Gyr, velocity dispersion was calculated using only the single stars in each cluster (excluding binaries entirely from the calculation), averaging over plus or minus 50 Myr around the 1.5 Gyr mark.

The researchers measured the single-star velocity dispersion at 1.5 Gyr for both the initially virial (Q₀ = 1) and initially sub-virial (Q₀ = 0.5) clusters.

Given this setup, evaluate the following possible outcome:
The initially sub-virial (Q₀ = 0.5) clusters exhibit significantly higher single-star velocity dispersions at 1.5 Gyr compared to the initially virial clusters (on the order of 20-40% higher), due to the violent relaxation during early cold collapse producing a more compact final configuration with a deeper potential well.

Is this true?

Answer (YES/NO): NO